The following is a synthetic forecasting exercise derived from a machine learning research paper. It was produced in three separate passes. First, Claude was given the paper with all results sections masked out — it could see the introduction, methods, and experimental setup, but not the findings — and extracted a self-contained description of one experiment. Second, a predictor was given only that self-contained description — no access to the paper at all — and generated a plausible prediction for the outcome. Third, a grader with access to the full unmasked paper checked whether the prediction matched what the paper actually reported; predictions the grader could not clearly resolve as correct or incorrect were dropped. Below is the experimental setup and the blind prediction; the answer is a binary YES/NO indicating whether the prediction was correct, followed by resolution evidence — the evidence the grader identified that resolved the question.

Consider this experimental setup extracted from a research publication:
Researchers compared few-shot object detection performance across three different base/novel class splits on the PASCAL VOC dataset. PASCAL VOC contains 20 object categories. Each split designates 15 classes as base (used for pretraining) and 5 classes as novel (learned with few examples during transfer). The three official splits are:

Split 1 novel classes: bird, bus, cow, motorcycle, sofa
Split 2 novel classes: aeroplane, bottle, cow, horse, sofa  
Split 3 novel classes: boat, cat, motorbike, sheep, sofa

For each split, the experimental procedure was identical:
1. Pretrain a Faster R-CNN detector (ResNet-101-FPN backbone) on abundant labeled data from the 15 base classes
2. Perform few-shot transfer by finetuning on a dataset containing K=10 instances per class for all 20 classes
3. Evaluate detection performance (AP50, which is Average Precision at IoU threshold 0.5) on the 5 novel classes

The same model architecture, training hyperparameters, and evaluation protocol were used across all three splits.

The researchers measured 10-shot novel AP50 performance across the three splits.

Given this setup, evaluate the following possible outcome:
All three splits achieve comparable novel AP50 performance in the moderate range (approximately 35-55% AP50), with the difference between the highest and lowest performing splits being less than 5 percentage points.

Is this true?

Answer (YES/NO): NO